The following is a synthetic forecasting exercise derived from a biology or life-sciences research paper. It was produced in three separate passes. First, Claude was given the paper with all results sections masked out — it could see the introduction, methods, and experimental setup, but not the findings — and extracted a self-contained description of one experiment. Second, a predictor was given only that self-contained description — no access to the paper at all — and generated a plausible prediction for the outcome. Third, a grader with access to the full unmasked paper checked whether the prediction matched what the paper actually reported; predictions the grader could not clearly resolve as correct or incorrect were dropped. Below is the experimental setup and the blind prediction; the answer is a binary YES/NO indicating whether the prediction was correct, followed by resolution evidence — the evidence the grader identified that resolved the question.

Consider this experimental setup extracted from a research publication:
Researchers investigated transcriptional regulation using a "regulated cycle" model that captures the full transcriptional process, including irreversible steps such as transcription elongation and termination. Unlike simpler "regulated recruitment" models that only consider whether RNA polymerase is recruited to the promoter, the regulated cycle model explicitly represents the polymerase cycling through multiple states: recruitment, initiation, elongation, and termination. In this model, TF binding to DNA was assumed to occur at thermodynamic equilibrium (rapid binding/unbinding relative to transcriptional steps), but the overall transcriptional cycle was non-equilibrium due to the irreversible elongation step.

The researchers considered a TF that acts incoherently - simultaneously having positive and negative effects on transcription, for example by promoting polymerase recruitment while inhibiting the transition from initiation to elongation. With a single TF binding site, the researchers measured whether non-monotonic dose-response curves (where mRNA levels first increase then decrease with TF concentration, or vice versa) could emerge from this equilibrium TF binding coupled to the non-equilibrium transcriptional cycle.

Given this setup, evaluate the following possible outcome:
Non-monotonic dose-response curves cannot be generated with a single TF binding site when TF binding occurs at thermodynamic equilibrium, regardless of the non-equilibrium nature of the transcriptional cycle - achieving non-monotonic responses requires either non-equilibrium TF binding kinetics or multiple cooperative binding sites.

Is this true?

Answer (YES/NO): NO